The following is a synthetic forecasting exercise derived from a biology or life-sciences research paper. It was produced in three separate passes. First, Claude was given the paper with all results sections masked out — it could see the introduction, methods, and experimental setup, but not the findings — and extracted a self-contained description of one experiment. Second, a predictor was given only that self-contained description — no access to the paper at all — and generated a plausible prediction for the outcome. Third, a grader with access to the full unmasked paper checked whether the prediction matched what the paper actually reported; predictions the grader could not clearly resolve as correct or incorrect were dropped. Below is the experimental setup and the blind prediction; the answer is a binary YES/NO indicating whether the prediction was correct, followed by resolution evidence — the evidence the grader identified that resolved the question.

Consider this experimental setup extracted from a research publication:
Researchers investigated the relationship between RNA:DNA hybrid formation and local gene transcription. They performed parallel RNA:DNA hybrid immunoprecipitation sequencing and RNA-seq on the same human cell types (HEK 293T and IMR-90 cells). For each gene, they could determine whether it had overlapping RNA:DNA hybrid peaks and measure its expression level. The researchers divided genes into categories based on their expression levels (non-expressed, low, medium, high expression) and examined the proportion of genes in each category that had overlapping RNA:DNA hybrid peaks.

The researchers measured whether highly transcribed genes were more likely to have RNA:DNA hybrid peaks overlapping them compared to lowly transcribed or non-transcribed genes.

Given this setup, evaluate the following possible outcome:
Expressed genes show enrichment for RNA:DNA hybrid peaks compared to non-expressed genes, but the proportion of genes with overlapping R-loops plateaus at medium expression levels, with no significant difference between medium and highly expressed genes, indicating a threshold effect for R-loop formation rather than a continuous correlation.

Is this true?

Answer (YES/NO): NO